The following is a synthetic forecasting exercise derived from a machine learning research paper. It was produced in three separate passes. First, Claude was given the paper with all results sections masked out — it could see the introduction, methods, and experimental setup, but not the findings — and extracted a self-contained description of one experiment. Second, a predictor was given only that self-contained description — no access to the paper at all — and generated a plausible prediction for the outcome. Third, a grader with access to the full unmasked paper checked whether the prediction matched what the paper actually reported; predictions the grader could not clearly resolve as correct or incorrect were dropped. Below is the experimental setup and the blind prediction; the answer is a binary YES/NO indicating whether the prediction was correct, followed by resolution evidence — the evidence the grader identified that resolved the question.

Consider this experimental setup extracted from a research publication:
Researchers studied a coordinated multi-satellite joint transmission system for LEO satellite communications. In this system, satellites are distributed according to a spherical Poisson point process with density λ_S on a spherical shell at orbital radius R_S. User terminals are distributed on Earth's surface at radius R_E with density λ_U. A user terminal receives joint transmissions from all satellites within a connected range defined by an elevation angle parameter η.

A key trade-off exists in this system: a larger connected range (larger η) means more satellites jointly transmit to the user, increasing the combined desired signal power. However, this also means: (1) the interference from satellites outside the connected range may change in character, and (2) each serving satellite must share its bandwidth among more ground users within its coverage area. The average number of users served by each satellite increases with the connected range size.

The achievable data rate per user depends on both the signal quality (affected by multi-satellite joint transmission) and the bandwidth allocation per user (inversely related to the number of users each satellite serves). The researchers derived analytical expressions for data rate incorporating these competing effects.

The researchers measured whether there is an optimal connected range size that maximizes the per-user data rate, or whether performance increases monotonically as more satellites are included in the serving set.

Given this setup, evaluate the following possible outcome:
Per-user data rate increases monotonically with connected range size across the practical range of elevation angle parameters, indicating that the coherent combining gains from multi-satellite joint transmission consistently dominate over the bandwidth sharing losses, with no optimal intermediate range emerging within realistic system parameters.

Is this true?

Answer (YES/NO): NO